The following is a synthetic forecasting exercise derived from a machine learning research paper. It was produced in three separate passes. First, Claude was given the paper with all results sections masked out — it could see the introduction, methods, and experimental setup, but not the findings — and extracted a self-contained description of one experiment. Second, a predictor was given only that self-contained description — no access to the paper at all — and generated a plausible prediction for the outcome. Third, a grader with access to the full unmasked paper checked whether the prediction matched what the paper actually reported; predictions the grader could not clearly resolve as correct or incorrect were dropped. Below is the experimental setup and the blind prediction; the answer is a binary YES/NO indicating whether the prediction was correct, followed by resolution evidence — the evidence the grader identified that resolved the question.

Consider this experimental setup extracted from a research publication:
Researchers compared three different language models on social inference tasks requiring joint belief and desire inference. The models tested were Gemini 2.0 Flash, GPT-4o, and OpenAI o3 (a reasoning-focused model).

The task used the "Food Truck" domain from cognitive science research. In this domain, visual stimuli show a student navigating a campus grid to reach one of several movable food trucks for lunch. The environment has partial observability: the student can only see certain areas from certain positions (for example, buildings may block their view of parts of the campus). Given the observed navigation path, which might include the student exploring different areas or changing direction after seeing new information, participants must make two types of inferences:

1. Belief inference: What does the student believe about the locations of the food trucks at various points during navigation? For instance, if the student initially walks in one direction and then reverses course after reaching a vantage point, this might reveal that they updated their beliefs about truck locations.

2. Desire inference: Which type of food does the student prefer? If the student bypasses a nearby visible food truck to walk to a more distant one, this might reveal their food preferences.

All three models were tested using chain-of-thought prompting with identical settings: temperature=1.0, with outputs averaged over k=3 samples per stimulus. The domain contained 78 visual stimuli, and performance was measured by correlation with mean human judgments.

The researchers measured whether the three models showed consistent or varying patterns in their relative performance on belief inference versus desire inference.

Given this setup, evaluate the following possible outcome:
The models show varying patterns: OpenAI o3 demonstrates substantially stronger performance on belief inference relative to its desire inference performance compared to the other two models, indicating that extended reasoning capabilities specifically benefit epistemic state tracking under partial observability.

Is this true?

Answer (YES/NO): YES